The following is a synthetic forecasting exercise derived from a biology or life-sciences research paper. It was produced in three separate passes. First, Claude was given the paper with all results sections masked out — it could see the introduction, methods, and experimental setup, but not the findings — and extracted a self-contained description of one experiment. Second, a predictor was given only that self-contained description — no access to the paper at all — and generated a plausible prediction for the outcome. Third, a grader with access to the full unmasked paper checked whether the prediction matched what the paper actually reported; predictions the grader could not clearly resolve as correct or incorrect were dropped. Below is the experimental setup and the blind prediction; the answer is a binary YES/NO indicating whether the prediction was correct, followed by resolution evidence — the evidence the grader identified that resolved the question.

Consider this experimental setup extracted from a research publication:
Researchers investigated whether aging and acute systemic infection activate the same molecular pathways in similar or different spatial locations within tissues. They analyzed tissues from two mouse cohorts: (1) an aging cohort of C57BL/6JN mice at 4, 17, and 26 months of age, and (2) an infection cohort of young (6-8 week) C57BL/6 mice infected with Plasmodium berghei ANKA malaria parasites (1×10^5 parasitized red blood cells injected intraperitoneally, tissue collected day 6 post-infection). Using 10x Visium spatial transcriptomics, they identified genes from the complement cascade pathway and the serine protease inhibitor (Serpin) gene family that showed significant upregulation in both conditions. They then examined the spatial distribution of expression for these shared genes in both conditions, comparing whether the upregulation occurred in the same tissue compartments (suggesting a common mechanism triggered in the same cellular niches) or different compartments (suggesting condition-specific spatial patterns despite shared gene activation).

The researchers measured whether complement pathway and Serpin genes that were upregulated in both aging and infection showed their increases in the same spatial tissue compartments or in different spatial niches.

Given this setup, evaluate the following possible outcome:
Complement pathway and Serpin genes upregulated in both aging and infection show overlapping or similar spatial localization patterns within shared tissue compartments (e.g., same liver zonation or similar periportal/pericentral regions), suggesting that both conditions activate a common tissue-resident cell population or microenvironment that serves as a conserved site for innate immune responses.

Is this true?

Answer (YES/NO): NO